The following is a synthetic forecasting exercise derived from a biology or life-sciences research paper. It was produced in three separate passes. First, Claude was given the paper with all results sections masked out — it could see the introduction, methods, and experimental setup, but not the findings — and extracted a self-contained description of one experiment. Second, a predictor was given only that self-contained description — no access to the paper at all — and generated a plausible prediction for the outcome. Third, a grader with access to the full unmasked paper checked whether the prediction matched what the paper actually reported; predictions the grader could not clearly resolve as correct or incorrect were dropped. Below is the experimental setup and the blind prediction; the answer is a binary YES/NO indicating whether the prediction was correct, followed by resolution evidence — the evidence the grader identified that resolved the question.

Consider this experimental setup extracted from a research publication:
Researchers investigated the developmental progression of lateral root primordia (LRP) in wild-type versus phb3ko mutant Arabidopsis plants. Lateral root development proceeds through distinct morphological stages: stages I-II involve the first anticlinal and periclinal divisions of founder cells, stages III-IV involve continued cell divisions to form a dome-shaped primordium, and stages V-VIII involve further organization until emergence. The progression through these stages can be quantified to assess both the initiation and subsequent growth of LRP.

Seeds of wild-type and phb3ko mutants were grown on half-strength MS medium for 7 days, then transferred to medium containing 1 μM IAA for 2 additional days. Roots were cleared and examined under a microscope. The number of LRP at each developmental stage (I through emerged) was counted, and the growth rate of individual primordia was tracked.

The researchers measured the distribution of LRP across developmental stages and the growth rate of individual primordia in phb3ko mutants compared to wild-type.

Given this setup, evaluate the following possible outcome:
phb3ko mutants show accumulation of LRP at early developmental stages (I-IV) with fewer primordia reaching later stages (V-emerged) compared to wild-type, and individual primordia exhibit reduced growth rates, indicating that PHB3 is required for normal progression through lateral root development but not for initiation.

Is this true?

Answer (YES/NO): NO